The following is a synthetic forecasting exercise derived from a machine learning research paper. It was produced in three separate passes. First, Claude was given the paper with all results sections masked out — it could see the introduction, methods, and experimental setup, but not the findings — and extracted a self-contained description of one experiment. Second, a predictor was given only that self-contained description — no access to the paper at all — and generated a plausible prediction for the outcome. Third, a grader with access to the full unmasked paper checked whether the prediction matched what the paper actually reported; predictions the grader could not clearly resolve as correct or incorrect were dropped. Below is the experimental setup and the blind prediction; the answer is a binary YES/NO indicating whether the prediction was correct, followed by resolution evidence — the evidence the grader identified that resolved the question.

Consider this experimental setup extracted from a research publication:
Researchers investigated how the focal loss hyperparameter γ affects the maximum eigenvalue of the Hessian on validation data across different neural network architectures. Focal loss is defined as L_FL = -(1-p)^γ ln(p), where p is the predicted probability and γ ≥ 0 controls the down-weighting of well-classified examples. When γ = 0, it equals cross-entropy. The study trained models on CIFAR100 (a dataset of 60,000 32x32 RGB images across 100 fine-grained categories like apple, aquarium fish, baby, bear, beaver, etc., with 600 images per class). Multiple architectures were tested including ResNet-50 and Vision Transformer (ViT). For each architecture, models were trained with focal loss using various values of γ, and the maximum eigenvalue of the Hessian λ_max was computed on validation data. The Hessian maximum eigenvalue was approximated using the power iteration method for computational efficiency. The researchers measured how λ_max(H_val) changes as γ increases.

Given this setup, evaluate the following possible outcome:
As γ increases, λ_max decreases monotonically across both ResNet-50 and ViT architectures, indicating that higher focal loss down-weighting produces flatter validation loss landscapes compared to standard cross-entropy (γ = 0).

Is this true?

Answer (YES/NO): YES